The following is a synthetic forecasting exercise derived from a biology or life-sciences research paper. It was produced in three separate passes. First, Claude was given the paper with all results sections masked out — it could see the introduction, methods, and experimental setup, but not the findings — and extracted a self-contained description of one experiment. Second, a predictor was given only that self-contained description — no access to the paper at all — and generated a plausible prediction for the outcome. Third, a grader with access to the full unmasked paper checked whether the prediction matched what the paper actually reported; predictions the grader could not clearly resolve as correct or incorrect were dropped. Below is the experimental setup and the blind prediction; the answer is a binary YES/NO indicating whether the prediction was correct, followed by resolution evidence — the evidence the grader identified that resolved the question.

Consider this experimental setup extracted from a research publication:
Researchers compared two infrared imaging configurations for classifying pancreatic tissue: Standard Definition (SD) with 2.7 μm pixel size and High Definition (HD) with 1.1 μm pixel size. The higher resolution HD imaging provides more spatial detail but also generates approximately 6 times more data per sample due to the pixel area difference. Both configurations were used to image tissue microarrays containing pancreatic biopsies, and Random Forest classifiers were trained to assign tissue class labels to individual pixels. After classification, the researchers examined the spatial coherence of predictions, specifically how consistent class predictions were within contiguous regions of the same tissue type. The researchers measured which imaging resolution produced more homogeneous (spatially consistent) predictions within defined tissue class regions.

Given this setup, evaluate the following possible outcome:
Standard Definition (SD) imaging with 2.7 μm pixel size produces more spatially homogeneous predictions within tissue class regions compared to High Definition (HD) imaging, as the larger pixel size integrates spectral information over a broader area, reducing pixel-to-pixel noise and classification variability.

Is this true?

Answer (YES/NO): YES